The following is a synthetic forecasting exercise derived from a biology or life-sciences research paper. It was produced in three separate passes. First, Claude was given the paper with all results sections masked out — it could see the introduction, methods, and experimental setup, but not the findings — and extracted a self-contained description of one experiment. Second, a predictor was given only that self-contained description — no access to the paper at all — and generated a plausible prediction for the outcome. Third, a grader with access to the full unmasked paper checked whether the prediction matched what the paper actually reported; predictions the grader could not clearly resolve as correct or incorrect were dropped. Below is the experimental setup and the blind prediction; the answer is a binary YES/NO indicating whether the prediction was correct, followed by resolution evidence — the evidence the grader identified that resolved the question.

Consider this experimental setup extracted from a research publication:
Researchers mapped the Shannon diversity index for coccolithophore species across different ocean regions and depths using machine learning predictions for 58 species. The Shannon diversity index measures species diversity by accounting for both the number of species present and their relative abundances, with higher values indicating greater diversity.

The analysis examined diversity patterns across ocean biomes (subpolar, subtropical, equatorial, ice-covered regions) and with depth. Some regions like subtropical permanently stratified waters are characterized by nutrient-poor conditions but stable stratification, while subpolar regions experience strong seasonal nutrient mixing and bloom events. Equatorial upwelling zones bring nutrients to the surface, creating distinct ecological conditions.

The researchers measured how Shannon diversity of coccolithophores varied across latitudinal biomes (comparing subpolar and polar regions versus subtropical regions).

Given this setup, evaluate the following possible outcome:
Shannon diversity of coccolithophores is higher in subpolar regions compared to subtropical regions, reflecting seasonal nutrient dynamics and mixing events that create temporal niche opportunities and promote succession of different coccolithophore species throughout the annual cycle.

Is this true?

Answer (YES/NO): NO